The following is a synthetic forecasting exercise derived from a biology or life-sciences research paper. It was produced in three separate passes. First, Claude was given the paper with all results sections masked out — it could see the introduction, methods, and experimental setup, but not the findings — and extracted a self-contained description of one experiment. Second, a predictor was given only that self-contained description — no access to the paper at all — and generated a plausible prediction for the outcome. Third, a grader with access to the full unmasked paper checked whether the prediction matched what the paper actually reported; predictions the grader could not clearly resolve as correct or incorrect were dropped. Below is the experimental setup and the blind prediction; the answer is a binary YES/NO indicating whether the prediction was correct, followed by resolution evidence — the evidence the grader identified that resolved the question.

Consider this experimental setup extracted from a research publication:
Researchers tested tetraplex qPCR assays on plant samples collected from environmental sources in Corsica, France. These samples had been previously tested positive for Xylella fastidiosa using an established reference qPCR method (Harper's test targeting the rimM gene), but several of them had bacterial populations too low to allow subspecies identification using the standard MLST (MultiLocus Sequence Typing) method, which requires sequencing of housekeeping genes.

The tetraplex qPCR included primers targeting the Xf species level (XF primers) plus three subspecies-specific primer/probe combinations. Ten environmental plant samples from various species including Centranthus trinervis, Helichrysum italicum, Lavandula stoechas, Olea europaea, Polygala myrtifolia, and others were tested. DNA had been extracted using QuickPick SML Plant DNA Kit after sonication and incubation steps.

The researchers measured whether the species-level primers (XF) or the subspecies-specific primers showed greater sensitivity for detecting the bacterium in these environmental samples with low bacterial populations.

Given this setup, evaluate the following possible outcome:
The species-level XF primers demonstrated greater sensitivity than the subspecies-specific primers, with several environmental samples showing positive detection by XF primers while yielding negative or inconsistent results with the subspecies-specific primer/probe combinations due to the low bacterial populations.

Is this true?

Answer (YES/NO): NO